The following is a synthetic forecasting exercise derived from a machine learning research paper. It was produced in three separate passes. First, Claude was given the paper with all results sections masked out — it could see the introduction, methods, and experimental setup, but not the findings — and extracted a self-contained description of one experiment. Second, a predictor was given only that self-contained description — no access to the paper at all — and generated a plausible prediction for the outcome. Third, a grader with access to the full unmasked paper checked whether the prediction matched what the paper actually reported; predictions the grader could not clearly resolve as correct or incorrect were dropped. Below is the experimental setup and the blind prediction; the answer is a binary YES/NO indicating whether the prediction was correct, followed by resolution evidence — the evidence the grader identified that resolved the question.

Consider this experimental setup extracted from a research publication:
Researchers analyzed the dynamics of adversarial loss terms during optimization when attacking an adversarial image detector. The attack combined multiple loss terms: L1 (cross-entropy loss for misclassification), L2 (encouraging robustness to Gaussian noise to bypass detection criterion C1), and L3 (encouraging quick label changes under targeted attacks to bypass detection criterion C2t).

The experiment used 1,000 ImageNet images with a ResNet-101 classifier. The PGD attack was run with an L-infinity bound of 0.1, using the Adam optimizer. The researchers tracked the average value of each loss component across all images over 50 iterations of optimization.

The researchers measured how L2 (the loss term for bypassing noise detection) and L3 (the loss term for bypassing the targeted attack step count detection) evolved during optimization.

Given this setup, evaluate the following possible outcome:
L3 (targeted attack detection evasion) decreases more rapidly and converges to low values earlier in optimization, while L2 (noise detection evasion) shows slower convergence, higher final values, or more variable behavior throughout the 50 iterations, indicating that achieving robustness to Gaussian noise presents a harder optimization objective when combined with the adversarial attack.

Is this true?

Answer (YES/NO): NO